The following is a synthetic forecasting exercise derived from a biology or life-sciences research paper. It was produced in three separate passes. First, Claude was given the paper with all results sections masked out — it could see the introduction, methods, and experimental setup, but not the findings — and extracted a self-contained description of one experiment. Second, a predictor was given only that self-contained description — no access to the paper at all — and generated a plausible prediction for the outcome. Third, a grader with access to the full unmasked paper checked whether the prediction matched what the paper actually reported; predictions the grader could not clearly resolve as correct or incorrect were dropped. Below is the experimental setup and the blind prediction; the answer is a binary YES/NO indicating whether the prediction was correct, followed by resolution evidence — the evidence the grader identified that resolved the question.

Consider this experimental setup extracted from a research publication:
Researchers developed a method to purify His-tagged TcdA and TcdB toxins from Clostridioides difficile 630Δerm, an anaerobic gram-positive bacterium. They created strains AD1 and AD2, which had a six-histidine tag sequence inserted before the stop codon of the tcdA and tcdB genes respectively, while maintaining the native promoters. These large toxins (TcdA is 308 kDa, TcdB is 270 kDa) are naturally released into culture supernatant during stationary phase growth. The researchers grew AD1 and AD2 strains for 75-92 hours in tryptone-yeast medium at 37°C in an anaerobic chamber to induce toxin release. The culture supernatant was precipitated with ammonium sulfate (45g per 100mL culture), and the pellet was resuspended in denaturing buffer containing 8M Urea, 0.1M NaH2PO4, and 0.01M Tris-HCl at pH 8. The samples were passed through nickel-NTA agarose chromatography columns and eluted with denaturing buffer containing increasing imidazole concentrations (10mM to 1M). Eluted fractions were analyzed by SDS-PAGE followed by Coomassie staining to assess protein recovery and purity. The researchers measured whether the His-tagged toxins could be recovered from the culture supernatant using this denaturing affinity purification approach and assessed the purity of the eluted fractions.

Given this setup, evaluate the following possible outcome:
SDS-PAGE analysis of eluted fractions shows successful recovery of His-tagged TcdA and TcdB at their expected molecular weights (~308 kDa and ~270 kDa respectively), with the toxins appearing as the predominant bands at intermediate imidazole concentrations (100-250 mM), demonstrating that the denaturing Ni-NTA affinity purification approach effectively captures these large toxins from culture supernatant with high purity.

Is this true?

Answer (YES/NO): NO